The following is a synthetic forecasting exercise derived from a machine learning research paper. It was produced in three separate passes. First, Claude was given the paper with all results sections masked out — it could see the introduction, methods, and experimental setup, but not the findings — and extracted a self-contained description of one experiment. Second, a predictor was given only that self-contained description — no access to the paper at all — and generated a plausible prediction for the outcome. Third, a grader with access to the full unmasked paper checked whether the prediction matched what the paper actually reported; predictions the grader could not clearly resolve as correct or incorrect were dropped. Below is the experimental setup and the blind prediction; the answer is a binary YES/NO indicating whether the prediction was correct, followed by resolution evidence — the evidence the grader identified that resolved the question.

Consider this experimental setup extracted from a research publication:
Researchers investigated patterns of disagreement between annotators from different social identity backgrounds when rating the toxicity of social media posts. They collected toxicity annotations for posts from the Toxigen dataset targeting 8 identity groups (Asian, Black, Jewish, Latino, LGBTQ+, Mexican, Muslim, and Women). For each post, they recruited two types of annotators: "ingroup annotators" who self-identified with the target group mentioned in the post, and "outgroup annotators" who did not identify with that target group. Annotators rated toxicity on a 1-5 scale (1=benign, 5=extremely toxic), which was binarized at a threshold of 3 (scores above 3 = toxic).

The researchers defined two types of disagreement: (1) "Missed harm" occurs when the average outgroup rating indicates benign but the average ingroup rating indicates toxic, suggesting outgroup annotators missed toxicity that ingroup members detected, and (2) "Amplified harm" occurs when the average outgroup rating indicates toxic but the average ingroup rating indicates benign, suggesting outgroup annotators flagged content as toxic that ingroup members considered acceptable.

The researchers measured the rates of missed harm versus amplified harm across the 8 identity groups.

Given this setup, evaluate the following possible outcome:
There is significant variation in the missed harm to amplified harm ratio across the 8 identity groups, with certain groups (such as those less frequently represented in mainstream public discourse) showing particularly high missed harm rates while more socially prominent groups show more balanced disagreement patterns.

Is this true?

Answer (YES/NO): NO